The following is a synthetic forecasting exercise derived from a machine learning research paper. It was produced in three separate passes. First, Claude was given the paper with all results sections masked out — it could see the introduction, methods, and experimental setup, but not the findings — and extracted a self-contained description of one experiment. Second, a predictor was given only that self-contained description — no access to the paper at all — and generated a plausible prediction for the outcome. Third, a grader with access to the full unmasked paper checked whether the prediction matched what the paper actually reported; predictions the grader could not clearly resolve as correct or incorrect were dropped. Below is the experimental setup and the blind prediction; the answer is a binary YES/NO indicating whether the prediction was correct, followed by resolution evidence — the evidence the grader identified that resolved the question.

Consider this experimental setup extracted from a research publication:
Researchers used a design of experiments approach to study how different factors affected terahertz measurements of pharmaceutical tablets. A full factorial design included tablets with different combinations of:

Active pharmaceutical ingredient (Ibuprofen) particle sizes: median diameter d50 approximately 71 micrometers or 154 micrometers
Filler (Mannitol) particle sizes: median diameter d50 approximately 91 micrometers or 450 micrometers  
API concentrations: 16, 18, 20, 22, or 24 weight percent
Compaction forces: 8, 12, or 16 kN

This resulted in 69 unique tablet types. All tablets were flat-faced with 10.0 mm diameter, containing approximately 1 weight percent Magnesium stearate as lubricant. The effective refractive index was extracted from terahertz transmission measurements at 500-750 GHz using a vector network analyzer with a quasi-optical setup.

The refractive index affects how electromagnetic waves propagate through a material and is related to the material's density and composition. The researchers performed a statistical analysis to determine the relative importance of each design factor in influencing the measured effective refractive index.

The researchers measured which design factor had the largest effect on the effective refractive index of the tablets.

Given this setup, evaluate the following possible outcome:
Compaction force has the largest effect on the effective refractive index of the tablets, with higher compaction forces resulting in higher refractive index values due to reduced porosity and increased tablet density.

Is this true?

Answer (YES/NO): NO